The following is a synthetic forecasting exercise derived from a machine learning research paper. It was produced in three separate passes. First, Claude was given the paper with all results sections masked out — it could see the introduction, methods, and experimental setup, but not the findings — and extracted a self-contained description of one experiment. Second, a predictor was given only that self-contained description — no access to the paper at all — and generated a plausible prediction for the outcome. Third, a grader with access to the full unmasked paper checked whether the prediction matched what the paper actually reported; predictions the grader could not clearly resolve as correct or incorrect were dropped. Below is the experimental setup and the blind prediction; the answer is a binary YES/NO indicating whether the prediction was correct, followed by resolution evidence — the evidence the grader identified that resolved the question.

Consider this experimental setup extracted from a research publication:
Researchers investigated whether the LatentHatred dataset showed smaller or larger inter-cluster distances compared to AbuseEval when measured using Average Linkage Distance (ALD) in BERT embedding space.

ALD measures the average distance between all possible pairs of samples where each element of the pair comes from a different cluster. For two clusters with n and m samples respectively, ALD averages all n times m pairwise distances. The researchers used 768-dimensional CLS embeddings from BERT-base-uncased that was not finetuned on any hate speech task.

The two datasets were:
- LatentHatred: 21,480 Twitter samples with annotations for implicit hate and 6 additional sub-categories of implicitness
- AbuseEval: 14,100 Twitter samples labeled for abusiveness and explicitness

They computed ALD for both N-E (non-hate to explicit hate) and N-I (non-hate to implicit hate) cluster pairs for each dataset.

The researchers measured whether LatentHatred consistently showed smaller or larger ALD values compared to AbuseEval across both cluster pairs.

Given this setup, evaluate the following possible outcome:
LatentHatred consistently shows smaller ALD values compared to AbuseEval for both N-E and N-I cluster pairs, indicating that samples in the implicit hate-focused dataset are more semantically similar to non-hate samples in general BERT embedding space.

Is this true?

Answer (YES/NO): YES